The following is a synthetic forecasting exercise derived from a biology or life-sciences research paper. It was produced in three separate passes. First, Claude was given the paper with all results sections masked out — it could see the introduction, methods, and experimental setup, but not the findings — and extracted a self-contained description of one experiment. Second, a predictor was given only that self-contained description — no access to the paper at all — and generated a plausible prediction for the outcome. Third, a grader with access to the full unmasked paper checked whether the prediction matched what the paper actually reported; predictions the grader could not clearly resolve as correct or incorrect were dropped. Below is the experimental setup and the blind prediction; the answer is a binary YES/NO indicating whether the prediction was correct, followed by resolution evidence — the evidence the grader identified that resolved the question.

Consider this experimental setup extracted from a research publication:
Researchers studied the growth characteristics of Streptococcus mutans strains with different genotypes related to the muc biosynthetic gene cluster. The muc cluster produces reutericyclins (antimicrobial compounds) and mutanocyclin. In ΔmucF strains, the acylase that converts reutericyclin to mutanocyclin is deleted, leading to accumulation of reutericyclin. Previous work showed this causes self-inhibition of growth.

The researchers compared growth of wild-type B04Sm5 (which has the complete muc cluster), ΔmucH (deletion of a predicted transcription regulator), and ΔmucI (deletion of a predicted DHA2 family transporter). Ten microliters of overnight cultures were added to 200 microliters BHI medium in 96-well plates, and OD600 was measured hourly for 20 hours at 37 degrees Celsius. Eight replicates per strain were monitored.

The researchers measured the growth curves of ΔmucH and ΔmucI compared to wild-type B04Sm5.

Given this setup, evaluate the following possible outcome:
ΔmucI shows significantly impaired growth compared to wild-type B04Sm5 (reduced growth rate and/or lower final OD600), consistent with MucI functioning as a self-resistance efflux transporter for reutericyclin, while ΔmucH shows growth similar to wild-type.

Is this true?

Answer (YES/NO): NO